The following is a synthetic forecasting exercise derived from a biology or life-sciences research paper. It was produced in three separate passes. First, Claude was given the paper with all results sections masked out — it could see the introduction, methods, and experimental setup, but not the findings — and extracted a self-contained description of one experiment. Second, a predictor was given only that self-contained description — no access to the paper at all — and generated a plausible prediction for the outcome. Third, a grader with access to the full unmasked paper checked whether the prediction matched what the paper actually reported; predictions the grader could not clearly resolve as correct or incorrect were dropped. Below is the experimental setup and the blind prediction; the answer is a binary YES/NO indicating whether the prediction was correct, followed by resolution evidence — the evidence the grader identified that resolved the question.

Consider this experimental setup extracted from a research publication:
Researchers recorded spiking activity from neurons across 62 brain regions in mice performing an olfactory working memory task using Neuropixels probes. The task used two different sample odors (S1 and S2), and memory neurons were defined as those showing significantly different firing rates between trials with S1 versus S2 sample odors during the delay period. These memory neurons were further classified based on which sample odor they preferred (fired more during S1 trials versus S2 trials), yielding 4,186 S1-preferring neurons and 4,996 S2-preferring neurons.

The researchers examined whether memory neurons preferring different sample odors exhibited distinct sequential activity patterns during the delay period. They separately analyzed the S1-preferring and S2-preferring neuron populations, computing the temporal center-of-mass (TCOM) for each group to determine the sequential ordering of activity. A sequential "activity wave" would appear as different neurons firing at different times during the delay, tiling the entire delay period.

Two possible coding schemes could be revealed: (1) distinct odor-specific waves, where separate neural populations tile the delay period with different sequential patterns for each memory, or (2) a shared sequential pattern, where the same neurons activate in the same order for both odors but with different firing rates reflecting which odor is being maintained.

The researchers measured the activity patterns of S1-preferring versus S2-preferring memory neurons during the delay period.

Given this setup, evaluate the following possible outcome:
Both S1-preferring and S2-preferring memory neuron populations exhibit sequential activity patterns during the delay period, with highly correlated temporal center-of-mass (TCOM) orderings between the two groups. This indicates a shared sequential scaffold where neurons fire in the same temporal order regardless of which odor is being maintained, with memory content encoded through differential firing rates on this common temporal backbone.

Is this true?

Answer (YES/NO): NO